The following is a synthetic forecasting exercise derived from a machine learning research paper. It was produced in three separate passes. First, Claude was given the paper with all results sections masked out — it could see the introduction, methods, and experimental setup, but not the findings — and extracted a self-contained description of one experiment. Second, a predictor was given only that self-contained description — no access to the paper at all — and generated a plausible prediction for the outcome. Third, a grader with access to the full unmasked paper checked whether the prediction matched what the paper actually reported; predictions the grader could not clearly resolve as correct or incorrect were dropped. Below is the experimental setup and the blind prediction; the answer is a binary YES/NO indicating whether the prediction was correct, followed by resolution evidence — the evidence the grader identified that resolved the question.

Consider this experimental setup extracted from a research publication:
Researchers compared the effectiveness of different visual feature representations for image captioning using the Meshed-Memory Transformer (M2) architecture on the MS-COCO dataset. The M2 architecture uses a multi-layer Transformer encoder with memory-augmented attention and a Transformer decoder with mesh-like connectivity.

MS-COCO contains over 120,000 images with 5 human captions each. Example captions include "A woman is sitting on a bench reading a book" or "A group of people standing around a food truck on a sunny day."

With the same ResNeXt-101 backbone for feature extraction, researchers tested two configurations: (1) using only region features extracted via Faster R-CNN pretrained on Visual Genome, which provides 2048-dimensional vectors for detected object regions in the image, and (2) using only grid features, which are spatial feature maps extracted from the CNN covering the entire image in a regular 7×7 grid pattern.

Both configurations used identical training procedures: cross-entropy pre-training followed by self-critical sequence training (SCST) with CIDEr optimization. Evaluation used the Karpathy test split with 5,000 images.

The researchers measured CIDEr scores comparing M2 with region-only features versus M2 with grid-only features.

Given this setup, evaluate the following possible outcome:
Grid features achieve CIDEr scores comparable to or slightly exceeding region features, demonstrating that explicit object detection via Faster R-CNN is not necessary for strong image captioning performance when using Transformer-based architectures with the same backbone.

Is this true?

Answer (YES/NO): YES